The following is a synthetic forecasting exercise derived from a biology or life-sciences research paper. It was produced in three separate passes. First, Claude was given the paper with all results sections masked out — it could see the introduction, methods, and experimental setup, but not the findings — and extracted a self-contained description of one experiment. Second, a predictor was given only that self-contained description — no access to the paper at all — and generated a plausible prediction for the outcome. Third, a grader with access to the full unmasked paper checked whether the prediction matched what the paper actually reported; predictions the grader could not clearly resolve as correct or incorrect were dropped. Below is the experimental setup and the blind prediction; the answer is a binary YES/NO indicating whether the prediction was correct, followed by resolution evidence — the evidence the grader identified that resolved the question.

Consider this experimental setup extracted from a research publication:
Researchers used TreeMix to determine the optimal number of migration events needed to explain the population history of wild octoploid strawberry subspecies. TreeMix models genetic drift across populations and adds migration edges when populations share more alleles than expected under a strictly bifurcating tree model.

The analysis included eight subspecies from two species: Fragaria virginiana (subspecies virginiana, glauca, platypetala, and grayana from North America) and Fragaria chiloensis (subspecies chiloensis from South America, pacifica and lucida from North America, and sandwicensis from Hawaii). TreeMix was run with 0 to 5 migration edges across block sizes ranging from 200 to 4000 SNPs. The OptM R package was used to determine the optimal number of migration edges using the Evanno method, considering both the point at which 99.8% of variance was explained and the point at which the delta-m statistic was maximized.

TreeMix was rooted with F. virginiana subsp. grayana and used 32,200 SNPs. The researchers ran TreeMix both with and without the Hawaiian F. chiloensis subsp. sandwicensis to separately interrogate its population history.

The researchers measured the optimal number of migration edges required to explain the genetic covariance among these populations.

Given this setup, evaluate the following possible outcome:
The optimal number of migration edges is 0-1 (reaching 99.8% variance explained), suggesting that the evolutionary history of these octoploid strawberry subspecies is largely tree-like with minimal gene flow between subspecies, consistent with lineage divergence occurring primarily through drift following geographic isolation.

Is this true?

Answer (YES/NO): NO